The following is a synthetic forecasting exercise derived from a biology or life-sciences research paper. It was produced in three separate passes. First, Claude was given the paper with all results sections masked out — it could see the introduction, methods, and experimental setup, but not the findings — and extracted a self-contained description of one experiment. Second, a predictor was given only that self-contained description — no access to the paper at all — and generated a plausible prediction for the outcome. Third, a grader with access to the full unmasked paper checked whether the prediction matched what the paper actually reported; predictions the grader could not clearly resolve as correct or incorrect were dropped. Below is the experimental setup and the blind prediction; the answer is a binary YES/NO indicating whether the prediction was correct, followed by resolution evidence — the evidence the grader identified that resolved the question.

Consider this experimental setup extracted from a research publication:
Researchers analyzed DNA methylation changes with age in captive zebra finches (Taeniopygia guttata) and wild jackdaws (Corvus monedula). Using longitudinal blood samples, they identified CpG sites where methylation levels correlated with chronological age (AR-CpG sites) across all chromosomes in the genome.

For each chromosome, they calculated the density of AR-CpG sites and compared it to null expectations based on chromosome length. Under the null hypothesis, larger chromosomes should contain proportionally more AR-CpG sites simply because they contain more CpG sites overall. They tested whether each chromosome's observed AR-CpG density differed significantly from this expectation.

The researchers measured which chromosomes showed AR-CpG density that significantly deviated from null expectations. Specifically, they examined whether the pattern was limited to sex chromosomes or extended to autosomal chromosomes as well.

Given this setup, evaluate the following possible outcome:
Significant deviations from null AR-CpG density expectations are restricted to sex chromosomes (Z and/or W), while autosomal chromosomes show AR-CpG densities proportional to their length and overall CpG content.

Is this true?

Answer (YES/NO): NO